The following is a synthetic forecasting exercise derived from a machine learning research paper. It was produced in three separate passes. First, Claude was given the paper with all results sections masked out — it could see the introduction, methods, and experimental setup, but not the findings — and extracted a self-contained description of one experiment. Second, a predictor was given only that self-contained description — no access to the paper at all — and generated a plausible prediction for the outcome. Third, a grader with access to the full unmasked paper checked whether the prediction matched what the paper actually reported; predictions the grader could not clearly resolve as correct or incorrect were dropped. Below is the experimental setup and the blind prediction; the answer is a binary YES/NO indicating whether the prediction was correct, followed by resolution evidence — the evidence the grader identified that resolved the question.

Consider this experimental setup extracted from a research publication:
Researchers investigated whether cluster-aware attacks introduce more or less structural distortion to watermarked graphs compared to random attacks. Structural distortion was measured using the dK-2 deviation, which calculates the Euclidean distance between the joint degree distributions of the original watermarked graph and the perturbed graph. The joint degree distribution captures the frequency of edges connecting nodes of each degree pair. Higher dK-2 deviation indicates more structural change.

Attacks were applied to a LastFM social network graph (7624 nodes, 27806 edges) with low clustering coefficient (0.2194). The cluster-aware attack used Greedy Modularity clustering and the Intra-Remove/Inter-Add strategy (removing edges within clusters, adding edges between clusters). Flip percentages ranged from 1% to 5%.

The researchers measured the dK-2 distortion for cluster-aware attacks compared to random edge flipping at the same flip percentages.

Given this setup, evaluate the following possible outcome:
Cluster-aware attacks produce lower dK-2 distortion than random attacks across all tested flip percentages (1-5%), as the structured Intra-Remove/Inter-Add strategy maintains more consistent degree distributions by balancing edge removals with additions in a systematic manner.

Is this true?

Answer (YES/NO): NO